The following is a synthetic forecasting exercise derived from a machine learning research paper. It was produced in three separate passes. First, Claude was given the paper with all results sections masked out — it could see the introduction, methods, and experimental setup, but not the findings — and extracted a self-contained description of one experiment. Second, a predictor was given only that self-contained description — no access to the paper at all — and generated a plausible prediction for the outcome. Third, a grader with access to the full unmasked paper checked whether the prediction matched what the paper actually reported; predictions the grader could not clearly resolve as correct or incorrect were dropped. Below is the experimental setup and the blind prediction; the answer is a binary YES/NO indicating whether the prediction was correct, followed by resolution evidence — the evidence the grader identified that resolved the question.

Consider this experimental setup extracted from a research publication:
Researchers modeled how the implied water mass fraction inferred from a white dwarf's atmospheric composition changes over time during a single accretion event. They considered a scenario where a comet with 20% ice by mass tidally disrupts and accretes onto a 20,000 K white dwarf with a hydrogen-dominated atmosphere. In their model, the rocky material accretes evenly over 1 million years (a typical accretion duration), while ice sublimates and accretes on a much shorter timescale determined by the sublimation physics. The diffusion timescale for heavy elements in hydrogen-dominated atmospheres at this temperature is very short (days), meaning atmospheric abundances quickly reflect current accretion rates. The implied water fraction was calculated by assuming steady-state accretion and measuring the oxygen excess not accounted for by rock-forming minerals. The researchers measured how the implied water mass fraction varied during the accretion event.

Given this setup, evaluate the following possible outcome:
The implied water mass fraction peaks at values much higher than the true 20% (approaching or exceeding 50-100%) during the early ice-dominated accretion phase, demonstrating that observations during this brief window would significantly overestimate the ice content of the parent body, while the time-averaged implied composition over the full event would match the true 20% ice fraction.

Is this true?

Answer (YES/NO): NO